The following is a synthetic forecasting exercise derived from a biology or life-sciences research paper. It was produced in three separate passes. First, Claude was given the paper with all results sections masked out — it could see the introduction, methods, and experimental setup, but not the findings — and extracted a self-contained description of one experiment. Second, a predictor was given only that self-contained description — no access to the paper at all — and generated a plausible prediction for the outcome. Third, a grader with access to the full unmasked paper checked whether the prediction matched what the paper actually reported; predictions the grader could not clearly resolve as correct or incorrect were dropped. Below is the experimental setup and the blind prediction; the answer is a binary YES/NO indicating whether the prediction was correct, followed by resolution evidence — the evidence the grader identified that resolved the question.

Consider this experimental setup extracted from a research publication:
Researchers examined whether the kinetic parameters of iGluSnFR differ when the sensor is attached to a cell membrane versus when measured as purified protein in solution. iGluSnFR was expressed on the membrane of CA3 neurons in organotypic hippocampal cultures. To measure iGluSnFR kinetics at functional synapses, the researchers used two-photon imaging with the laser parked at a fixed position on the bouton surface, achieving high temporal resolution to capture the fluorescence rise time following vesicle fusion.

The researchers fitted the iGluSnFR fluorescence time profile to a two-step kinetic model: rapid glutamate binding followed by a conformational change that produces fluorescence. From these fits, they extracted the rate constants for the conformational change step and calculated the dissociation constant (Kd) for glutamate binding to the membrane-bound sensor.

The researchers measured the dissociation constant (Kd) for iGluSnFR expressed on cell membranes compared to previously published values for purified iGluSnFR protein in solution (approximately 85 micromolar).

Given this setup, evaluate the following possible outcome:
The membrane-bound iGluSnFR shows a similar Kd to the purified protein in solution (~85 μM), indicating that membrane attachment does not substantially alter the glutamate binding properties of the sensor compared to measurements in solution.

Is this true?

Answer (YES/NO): NO